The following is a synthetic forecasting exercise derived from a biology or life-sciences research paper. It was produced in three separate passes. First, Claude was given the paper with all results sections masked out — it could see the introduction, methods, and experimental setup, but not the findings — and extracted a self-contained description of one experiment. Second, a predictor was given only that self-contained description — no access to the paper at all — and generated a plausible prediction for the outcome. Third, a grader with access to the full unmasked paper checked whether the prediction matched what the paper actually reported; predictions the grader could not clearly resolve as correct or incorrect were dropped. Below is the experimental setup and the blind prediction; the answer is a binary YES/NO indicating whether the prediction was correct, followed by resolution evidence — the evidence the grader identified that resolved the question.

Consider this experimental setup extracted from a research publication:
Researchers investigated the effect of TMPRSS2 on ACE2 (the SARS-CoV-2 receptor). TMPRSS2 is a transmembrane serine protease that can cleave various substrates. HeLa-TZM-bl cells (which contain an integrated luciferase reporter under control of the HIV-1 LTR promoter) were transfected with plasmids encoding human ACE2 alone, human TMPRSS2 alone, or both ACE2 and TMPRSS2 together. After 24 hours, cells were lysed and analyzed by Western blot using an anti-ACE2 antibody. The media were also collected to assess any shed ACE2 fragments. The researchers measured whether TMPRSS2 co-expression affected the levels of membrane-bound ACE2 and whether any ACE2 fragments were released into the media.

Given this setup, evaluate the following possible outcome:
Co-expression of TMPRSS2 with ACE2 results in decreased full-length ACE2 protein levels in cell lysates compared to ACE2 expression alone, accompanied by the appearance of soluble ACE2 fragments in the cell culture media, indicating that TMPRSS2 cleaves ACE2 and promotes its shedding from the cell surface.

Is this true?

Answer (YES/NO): YES